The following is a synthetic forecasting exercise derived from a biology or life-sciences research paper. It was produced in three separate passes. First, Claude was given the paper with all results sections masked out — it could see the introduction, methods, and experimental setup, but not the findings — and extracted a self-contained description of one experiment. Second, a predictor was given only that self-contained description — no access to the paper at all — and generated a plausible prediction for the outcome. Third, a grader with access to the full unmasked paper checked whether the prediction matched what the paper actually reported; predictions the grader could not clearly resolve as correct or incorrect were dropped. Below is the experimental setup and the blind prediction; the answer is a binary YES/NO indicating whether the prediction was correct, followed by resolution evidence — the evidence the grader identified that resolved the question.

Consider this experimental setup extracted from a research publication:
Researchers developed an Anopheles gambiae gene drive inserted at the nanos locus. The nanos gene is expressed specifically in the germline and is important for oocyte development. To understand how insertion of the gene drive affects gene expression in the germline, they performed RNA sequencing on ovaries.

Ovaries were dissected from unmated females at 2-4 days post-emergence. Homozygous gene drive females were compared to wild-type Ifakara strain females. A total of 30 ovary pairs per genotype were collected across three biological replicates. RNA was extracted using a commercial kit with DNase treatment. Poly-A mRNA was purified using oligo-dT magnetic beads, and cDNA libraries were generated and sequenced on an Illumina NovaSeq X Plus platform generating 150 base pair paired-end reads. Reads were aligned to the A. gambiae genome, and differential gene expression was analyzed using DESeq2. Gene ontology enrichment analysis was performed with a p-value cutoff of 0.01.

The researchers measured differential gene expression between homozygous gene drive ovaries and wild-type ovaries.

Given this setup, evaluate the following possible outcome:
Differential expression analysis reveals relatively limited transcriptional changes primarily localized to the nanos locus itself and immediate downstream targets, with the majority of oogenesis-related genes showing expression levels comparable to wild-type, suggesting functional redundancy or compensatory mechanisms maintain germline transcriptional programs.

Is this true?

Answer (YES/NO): NO